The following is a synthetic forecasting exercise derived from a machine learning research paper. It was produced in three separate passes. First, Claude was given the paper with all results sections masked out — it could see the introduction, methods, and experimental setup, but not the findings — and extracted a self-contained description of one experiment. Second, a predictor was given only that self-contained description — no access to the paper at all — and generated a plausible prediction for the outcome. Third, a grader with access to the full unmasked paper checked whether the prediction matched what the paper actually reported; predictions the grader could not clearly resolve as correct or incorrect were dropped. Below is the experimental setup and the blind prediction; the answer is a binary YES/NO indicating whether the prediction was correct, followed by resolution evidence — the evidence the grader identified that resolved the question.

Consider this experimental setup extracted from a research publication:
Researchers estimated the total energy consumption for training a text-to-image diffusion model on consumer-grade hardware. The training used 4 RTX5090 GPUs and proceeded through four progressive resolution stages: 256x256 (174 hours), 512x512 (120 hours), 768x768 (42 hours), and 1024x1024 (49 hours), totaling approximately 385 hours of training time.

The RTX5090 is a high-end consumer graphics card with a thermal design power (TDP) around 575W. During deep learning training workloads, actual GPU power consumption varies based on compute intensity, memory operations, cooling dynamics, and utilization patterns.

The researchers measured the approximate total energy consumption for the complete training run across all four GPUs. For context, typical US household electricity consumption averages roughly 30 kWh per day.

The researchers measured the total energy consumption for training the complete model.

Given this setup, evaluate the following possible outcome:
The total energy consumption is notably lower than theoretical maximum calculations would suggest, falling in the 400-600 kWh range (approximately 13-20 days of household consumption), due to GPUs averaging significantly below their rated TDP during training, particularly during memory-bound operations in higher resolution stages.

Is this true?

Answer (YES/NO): NO